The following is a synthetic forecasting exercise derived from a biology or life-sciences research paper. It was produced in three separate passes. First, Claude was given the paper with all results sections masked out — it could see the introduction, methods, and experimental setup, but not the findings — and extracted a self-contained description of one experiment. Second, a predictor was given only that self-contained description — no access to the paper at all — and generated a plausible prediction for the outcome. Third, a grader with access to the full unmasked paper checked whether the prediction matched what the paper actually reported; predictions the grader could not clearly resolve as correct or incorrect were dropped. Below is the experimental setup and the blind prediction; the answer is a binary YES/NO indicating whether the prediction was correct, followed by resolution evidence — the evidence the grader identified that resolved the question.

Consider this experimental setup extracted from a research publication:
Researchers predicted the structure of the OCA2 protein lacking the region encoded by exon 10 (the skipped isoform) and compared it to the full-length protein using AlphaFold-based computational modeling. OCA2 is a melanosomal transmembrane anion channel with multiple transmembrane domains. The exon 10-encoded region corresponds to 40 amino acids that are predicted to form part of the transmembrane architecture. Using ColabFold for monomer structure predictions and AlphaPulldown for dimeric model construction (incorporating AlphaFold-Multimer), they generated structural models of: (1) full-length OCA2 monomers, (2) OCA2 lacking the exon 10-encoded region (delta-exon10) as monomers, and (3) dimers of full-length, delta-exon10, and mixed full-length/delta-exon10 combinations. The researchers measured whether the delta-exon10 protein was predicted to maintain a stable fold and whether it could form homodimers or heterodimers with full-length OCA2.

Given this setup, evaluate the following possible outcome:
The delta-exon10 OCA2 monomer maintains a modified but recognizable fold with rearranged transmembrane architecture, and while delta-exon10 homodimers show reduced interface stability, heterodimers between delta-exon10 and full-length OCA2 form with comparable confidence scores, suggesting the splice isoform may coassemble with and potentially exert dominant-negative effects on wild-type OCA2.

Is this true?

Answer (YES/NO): NO